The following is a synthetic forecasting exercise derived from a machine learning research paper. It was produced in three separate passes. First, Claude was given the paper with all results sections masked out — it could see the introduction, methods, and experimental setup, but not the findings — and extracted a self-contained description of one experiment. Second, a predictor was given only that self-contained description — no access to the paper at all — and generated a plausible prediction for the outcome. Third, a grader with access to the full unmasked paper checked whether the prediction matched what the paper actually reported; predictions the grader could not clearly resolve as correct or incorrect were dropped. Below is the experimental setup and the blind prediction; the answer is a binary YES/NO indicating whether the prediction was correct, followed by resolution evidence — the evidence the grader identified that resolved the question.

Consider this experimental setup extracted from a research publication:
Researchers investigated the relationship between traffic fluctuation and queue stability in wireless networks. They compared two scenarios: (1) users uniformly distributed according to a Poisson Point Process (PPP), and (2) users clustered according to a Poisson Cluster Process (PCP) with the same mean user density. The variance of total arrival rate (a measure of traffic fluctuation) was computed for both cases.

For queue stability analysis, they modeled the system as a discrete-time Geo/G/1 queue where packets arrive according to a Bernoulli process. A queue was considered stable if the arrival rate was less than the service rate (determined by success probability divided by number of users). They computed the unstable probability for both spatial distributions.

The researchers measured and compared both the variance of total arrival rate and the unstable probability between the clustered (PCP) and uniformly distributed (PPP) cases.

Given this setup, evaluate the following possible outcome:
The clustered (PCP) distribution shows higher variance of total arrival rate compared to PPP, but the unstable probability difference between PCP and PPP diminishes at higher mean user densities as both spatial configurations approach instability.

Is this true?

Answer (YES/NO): NO